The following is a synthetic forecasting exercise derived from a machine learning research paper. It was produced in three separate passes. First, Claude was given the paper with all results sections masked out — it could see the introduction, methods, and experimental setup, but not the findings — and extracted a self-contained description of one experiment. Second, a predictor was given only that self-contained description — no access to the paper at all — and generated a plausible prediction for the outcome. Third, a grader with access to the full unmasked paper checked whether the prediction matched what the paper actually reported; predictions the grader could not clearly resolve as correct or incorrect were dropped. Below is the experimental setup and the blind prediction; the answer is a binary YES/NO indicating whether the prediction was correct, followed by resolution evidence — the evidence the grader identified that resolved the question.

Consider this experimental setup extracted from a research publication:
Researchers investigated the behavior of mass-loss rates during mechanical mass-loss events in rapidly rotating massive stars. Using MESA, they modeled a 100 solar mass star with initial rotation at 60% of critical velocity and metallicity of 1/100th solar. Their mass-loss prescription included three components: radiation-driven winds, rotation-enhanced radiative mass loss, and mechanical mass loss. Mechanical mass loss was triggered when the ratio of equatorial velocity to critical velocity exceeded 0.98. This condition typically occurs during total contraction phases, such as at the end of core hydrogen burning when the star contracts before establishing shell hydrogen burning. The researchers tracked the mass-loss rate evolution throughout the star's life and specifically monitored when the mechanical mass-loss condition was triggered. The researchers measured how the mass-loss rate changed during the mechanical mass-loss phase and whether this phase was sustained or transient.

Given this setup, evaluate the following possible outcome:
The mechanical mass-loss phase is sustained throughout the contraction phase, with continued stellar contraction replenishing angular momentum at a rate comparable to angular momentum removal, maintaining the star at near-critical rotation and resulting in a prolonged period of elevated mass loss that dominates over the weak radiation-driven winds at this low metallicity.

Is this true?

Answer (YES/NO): NO